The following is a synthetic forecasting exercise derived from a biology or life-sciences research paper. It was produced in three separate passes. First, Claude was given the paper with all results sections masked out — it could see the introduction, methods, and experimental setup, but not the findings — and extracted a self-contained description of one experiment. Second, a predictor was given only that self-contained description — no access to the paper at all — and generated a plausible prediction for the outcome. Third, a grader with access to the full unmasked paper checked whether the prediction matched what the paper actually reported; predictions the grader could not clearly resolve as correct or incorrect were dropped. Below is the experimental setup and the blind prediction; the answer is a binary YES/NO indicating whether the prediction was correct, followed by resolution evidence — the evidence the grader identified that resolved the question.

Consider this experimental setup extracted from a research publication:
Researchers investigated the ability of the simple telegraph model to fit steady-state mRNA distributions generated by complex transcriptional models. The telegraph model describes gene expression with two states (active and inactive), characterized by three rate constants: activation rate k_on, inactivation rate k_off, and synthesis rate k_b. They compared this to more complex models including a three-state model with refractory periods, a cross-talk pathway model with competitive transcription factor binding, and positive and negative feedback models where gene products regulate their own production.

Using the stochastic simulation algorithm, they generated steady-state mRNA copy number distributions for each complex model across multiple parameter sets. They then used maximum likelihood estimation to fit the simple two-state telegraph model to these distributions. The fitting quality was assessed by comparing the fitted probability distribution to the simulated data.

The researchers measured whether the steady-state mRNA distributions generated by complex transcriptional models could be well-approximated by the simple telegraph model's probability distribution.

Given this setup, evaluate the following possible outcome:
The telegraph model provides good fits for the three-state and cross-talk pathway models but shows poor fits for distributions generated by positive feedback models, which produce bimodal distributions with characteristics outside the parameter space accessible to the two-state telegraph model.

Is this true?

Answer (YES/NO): NO